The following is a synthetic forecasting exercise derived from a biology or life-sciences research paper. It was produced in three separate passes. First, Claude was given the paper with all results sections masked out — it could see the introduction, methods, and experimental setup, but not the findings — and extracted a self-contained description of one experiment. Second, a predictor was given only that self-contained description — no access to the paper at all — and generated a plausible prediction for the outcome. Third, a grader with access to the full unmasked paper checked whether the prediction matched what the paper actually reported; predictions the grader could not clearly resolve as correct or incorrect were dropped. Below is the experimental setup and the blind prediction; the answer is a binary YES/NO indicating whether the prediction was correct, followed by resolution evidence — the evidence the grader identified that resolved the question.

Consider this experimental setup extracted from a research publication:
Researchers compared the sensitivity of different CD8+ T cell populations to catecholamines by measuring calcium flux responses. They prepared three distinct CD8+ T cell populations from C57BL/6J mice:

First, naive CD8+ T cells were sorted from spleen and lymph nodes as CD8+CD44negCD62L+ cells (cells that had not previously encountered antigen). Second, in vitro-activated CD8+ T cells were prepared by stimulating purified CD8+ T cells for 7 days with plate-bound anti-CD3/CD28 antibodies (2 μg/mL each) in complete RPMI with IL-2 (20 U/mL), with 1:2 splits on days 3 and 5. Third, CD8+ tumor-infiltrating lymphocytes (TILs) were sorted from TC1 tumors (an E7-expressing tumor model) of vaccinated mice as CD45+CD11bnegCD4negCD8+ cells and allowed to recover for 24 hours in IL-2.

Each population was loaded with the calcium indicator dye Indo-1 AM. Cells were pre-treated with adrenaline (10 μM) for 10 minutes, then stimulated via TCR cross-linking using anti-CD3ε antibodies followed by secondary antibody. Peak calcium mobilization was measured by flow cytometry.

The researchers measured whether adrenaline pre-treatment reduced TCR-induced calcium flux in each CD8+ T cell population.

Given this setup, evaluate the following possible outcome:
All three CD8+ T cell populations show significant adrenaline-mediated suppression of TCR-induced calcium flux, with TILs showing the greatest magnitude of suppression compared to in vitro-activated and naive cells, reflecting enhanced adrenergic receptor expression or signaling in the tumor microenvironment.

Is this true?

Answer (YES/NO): NO